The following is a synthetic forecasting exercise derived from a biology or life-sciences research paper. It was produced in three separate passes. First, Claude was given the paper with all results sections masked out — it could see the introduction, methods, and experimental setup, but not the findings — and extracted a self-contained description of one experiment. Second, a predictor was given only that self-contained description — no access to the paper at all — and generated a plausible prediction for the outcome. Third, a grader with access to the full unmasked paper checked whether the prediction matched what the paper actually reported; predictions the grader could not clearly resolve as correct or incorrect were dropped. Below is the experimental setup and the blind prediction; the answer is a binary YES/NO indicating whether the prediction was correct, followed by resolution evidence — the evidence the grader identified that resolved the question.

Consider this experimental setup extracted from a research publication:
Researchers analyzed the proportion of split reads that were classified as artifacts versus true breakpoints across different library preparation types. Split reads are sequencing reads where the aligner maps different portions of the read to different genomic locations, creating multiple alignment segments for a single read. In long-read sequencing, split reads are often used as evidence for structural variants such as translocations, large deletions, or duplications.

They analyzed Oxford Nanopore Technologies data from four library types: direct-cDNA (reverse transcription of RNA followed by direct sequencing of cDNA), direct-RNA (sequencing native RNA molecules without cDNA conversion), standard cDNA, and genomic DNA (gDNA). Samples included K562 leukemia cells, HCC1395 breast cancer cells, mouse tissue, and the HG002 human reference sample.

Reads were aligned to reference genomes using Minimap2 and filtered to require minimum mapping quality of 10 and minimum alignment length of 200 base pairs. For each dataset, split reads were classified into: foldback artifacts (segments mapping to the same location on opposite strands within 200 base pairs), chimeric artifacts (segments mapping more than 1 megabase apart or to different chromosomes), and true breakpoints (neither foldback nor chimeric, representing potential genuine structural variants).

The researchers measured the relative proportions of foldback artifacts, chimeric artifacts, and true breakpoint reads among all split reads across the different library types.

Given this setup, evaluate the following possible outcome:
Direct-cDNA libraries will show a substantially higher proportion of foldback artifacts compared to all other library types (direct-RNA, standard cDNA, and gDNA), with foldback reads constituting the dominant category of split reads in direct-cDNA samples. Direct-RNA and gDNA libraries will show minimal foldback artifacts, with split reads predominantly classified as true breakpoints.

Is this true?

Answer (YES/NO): NO